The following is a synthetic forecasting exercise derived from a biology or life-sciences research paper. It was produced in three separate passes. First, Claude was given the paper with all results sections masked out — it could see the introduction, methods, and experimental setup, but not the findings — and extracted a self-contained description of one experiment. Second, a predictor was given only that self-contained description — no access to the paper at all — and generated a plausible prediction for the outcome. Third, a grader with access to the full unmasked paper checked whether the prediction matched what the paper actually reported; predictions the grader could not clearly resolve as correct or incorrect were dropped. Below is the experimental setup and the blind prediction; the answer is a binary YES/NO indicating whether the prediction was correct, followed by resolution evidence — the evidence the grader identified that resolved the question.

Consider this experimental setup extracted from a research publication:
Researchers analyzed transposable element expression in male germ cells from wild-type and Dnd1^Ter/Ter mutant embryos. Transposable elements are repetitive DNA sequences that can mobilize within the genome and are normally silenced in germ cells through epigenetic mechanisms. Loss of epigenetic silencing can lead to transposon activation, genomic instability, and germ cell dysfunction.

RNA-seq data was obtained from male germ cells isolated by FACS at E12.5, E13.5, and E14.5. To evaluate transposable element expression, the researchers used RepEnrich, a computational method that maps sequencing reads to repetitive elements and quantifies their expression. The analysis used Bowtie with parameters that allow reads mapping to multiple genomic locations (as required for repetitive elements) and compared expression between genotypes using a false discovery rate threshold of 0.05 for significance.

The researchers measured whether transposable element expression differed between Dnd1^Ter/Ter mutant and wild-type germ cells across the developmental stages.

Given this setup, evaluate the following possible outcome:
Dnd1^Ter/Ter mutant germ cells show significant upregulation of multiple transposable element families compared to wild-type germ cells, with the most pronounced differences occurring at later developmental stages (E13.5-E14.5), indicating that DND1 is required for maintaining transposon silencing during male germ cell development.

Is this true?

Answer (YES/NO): NO